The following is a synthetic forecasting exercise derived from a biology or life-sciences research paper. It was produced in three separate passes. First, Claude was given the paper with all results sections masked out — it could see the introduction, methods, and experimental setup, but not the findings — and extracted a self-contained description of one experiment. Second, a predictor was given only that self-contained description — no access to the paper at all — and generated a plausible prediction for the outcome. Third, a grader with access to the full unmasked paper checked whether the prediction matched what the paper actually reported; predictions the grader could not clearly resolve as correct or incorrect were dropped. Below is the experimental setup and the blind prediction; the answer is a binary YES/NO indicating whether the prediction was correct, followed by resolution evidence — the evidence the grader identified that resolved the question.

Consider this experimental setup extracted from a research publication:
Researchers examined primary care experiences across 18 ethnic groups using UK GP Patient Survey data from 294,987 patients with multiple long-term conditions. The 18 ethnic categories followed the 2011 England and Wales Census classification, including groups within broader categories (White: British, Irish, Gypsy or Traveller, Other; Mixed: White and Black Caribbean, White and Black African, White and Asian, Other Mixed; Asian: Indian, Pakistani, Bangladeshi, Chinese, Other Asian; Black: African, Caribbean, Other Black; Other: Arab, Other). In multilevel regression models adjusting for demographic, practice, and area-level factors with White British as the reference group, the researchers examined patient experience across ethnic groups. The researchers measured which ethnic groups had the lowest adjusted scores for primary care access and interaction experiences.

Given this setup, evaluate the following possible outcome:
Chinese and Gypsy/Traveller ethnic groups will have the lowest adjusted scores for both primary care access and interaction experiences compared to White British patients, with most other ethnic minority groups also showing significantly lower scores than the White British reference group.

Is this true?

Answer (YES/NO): NO